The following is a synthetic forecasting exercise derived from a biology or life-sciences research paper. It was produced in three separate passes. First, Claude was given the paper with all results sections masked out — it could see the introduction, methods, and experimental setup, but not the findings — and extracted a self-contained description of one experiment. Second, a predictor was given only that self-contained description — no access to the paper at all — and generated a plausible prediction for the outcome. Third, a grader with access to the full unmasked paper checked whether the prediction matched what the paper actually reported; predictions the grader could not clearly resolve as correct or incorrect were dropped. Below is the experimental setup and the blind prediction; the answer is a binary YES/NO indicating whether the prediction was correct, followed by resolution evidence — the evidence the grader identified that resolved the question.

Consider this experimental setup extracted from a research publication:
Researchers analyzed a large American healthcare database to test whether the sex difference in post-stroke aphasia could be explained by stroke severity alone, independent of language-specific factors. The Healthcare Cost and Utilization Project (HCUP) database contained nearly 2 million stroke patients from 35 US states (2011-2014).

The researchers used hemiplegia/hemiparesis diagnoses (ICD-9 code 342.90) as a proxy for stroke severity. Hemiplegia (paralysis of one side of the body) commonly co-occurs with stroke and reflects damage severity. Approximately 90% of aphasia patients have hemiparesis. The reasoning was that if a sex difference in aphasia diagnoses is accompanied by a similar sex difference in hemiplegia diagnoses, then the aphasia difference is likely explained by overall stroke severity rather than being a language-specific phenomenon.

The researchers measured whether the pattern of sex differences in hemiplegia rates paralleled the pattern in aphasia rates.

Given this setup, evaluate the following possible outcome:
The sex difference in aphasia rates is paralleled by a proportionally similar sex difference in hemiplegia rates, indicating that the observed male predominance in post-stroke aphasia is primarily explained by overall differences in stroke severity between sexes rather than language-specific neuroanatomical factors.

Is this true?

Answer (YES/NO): NO